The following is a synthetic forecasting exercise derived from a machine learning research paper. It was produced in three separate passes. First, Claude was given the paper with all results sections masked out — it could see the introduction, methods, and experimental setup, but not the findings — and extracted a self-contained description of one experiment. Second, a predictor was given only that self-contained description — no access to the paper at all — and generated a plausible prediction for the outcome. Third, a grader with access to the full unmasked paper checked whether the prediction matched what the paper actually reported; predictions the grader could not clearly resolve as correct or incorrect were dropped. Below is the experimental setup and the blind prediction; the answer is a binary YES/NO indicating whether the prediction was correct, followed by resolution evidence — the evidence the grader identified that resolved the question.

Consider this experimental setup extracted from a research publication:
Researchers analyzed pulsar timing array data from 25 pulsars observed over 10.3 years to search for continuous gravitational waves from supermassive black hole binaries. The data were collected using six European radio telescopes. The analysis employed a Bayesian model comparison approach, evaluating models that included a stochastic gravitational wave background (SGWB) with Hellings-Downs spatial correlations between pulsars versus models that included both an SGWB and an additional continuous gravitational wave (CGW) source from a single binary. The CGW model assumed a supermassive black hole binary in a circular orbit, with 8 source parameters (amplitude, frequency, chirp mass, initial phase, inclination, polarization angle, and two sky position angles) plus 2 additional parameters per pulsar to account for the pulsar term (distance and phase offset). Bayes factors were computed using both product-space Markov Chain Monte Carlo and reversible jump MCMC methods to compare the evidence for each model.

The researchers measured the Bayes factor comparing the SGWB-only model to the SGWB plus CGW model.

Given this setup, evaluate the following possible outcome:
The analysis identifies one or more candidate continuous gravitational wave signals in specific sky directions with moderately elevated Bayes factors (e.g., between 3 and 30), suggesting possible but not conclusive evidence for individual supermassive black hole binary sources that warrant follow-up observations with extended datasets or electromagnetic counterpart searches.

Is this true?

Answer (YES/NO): NO